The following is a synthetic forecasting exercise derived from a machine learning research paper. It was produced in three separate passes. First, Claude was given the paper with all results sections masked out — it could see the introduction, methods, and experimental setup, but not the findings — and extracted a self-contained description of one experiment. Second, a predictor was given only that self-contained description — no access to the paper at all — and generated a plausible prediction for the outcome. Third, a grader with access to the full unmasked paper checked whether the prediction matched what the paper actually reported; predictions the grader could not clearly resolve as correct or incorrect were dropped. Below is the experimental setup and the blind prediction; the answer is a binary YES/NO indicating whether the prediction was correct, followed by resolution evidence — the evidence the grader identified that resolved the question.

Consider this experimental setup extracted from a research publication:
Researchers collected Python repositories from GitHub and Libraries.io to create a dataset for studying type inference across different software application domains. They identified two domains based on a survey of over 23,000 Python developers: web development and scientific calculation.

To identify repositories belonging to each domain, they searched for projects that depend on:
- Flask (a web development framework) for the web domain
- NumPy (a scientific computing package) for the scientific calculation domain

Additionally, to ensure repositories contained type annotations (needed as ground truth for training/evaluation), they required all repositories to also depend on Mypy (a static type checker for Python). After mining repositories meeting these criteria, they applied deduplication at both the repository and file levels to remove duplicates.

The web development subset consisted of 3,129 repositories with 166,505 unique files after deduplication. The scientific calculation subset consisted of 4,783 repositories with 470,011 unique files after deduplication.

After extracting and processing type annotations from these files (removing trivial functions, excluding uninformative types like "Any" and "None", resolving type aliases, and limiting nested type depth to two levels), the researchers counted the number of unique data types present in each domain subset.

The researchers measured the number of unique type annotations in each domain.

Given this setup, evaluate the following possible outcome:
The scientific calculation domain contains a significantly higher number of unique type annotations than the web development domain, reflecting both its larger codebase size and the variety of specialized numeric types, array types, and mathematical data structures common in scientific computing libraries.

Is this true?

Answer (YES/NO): YES